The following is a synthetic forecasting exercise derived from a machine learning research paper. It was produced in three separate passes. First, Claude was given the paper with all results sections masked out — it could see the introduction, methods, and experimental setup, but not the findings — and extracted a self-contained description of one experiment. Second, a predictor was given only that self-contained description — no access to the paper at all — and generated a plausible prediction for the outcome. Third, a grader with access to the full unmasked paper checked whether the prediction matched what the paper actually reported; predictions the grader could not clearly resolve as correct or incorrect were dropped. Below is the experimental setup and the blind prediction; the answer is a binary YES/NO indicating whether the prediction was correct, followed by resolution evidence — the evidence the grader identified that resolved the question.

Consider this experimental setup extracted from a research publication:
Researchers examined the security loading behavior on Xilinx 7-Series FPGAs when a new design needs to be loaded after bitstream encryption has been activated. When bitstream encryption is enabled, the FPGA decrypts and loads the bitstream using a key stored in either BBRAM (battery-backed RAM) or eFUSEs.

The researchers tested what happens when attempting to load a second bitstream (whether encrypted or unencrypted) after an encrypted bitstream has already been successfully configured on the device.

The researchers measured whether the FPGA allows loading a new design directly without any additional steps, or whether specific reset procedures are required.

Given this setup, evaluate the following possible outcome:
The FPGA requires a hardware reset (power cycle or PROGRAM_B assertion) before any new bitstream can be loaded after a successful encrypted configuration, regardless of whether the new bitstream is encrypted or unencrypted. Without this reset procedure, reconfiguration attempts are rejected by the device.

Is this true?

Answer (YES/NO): YES